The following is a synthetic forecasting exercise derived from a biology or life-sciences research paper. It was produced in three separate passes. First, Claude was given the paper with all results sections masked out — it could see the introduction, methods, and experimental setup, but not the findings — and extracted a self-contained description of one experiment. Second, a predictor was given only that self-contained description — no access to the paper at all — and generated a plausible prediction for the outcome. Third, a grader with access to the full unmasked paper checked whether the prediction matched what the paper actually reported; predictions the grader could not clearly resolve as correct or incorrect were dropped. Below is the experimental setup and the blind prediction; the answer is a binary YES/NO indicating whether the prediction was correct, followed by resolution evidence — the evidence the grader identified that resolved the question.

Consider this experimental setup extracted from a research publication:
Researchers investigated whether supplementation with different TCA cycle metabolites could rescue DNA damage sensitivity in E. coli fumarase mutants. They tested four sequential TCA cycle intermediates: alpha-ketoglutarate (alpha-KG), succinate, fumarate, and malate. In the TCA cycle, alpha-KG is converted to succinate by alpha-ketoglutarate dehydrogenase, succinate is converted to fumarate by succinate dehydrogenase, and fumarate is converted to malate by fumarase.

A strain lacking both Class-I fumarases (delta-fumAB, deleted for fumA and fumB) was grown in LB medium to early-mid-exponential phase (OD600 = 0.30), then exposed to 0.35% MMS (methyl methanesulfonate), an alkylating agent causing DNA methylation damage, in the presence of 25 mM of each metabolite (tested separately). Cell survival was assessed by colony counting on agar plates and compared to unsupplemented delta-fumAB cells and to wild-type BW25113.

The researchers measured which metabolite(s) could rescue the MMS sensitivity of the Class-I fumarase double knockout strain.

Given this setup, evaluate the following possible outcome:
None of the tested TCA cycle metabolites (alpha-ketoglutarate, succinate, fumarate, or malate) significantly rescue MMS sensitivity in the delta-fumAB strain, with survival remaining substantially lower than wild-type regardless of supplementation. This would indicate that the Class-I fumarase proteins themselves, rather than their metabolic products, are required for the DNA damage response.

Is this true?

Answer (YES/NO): NO